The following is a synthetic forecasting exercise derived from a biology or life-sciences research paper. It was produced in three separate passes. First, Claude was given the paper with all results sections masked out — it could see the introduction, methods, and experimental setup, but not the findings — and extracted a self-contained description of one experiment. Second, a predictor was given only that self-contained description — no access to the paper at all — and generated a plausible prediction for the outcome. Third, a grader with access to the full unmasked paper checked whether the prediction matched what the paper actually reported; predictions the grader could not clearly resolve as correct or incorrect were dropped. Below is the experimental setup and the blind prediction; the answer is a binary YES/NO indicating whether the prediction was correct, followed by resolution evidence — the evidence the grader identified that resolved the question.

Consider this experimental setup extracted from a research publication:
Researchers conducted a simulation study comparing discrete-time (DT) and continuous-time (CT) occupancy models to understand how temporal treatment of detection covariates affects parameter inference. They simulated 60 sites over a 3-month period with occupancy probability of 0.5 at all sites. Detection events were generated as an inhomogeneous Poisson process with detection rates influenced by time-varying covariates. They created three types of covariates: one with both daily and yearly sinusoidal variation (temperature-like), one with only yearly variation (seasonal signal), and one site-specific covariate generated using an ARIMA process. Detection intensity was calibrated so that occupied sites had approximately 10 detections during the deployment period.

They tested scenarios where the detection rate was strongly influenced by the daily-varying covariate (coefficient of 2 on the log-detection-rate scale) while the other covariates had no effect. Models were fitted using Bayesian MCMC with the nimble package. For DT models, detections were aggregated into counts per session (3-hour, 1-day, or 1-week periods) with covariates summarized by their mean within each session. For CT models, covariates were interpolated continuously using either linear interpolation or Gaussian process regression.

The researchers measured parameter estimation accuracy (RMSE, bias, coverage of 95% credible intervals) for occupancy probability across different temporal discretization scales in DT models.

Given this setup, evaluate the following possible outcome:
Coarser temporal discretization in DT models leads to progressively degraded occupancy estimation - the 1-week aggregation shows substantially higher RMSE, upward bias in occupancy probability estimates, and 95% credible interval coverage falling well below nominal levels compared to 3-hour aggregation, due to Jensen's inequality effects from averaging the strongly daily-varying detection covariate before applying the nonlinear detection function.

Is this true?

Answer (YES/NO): NO